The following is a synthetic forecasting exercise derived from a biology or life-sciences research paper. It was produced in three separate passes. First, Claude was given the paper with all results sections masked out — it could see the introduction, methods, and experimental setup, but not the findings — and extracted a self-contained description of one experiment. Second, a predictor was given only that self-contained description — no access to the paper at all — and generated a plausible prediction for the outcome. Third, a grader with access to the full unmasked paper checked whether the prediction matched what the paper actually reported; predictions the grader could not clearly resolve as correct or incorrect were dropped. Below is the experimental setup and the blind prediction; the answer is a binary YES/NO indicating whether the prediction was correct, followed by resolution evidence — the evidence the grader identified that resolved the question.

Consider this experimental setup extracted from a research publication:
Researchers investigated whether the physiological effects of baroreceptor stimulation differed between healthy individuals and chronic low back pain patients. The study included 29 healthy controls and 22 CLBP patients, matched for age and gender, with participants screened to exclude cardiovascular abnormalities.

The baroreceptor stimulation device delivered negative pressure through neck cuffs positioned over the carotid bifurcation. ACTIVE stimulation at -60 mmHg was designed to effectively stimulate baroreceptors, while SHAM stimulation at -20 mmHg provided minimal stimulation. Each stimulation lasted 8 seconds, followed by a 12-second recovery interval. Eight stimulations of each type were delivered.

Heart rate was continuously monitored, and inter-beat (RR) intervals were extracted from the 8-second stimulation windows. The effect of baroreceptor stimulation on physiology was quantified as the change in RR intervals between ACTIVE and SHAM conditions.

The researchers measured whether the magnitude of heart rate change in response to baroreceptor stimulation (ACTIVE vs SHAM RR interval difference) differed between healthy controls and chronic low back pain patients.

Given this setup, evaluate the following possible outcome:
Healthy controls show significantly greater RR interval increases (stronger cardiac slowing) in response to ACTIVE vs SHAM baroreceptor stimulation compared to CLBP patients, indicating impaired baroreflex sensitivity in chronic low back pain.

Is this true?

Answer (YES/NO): NO